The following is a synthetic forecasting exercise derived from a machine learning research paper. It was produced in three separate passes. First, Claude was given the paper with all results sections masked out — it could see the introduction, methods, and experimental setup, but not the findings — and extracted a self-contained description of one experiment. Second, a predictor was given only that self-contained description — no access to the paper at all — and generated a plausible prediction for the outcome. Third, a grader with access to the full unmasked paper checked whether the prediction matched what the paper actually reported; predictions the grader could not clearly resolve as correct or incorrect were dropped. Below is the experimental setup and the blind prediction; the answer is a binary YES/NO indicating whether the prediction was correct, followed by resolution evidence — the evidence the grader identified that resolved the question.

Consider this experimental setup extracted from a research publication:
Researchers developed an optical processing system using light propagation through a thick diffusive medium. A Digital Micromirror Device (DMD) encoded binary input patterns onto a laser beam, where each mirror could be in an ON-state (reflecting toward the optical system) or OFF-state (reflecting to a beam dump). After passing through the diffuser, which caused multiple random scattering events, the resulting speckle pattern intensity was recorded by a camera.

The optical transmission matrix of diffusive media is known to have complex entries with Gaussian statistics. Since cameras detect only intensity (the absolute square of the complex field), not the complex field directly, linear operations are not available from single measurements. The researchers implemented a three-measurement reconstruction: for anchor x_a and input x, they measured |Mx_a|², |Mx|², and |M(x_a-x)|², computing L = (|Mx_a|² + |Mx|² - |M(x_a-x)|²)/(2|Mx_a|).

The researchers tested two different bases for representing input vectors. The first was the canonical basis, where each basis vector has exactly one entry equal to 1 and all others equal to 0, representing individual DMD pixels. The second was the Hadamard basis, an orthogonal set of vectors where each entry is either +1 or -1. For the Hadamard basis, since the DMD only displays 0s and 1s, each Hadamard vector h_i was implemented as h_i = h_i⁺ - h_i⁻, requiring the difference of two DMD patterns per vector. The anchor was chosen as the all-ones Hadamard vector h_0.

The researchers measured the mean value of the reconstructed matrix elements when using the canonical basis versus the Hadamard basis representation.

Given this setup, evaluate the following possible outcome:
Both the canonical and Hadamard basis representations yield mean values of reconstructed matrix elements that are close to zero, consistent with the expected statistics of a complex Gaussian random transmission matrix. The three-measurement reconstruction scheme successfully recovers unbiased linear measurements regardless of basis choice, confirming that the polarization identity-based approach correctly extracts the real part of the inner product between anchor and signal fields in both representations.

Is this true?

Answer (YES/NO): NO